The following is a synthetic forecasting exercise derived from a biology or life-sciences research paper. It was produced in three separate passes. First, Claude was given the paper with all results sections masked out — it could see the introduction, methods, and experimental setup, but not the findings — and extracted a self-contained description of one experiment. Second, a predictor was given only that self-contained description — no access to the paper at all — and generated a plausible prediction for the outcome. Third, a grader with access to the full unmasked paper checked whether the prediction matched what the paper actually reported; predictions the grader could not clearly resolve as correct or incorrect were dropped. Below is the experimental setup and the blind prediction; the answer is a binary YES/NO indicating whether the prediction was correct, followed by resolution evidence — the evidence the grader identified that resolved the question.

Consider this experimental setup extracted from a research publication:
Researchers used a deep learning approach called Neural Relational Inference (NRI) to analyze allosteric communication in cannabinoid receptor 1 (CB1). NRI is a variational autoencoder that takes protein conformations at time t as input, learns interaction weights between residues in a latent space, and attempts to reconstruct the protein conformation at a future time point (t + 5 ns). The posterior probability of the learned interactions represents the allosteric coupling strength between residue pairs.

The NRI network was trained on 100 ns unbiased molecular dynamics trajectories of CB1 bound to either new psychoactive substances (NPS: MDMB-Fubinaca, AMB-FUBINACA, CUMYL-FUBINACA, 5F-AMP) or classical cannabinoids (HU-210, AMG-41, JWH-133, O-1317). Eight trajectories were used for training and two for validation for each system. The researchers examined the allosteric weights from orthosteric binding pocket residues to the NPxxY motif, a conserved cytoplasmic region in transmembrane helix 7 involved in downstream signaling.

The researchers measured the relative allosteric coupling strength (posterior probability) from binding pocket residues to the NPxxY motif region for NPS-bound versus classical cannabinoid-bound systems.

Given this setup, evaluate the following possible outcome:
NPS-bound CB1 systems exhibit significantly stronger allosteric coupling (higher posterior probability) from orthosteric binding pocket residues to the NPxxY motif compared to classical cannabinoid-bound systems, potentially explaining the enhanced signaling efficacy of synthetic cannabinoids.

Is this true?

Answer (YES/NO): YES